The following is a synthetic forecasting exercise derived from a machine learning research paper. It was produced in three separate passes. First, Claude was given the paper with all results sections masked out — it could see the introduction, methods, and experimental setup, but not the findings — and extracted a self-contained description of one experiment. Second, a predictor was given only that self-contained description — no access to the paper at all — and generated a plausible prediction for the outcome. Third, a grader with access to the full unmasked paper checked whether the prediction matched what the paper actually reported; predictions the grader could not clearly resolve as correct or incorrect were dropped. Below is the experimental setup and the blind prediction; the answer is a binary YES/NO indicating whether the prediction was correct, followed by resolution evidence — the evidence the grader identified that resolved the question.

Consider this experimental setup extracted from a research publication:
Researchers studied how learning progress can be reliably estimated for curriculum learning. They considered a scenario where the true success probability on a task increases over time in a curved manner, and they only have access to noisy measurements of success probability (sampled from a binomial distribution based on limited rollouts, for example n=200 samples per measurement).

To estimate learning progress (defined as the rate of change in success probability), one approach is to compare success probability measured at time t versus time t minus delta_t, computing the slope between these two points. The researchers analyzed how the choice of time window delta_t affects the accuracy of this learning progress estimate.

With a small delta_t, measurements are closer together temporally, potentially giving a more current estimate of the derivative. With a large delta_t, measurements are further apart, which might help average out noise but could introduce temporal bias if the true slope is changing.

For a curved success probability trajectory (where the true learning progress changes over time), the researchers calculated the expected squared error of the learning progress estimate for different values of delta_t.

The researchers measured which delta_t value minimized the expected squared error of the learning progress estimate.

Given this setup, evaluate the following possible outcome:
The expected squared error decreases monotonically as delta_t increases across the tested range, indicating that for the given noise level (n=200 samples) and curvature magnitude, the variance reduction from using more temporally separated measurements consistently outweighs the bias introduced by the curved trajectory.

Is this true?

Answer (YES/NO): NO